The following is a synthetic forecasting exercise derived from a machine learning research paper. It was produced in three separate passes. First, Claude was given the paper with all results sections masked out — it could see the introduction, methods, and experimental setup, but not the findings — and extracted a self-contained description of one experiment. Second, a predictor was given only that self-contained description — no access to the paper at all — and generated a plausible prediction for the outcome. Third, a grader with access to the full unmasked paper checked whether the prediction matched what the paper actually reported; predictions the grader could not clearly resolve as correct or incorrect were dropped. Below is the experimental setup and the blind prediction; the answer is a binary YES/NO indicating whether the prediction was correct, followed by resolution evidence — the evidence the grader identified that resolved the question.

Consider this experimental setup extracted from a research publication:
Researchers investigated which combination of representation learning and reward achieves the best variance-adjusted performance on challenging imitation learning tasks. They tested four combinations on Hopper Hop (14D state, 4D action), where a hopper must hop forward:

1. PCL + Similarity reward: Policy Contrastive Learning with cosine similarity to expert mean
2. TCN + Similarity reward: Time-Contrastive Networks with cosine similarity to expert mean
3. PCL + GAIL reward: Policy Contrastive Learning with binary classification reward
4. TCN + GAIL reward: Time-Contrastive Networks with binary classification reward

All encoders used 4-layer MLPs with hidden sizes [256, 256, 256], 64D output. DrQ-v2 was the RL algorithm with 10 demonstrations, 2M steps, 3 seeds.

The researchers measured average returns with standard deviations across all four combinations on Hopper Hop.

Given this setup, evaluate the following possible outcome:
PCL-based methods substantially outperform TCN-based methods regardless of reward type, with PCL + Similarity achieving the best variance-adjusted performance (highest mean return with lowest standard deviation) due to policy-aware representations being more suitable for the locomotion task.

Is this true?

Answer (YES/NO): NO